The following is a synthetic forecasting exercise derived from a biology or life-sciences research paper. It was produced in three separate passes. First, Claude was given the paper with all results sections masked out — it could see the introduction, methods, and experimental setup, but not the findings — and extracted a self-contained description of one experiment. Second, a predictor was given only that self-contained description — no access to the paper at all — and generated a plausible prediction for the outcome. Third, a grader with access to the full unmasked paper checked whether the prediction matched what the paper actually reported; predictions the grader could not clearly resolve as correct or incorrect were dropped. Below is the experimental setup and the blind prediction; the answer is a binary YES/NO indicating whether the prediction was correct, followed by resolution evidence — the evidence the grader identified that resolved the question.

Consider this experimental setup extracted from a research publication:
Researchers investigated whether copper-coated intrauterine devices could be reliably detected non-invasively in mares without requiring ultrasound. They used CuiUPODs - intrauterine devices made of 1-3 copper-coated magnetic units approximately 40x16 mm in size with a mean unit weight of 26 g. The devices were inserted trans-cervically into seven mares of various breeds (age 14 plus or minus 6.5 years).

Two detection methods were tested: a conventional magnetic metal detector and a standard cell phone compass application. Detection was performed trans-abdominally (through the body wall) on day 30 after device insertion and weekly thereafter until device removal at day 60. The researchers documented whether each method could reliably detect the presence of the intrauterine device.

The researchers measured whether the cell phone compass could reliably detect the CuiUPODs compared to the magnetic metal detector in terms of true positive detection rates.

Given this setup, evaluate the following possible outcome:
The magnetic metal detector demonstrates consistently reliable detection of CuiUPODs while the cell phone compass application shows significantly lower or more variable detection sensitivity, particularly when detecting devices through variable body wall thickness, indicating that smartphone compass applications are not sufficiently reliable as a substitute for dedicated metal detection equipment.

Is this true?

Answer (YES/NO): NO